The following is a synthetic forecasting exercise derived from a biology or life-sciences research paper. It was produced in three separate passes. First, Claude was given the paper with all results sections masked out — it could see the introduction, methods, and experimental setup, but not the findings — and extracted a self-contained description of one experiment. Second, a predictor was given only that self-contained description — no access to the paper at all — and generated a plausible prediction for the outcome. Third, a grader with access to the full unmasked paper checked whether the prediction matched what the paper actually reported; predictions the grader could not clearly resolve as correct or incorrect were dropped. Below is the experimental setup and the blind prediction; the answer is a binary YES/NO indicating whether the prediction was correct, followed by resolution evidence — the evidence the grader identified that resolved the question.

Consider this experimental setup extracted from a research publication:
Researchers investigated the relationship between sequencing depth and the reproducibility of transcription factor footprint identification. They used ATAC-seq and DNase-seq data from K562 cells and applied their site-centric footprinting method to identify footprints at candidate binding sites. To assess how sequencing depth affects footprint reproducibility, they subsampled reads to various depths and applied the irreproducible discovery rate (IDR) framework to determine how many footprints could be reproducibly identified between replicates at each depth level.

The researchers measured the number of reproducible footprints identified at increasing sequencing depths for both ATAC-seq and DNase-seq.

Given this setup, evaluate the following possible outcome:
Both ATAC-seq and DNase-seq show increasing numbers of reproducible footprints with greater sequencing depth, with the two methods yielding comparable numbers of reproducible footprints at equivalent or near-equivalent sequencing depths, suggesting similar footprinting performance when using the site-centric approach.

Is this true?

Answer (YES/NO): NO